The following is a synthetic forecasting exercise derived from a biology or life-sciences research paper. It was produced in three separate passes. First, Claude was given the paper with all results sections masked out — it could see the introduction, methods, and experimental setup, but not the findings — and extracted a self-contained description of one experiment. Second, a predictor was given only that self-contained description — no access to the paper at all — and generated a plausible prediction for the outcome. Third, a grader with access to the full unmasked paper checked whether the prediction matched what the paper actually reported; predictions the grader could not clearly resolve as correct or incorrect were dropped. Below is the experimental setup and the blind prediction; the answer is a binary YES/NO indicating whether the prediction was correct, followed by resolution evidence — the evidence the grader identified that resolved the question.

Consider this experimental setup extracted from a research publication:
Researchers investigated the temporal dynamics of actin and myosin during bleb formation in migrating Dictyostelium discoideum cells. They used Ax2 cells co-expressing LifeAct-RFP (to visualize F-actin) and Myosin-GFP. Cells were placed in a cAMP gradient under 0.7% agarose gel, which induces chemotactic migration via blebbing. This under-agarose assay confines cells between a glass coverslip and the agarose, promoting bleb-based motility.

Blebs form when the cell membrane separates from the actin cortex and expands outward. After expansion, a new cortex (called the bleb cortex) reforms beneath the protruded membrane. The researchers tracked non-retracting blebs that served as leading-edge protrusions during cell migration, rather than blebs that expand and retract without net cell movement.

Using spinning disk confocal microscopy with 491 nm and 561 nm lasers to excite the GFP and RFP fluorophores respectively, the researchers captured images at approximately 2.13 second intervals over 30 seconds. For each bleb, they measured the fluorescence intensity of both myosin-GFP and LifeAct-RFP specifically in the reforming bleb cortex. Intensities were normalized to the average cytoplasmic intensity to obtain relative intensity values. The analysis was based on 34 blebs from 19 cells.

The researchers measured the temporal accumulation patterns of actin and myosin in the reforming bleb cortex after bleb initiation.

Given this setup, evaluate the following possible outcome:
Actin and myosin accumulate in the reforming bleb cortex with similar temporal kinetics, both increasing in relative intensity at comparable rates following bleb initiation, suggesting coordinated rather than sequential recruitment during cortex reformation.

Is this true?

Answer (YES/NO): NO